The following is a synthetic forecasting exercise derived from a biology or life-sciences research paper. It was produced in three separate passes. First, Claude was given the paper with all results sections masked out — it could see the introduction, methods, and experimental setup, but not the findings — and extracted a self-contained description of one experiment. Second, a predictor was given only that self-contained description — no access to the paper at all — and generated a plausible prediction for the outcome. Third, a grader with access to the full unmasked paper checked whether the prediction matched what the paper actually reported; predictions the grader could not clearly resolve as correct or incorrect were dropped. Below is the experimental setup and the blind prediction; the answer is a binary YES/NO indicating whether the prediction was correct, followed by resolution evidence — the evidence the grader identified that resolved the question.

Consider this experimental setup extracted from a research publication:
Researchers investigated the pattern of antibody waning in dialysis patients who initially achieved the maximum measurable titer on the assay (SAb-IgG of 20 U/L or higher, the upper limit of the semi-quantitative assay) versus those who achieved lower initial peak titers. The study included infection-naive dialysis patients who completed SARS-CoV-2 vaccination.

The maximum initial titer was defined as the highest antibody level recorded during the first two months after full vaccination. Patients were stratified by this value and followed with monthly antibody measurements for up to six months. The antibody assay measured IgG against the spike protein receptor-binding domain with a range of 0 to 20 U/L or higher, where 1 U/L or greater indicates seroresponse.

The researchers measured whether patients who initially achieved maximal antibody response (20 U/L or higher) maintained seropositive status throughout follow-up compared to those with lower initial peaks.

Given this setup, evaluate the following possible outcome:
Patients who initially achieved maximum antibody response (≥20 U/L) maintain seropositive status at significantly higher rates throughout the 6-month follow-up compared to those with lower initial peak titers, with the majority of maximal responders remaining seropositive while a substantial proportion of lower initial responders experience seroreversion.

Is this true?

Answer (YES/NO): YES